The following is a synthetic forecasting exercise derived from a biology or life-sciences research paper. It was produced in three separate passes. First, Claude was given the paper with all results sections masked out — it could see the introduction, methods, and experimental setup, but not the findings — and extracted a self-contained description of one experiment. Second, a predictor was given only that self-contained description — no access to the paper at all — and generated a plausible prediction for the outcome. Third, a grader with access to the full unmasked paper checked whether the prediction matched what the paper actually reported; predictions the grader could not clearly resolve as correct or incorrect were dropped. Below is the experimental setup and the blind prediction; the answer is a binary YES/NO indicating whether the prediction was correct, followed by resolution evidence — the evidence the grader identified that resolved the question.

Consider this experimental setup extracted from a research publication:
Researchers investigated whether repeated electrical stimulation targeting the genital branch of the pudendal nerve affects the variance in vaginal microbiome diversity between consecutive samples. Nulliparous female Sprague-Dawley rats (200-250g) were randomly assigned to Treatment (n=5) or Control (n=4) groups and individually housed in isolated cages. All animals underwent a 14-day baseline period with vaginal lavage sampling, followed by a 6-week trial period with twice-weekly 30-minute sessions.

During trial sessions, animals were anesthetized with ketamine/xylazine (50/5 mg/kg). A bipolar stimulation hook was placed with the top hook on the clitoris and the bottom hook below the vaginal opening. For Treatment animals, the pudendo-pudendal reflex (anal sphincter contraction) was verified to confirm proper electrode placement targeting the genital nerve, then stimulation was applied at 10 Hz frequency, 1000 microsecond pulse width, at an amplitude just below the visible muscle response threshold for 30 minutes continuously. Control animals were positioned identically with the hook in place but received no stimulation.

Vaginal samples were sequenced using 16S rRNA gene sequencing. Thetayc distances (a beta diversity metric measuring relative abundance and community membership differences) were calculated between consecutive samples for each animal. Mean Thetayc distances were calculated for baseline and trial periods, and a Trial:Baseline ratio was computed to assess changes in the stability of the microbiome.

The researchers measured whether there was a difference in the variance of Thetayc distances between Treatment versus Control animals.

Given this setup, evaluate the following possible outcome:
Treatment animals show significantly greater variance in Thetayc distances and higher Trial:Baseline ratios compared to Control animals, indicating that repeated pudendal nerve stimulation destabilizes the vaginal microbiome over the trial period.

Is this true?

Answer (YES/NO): NO